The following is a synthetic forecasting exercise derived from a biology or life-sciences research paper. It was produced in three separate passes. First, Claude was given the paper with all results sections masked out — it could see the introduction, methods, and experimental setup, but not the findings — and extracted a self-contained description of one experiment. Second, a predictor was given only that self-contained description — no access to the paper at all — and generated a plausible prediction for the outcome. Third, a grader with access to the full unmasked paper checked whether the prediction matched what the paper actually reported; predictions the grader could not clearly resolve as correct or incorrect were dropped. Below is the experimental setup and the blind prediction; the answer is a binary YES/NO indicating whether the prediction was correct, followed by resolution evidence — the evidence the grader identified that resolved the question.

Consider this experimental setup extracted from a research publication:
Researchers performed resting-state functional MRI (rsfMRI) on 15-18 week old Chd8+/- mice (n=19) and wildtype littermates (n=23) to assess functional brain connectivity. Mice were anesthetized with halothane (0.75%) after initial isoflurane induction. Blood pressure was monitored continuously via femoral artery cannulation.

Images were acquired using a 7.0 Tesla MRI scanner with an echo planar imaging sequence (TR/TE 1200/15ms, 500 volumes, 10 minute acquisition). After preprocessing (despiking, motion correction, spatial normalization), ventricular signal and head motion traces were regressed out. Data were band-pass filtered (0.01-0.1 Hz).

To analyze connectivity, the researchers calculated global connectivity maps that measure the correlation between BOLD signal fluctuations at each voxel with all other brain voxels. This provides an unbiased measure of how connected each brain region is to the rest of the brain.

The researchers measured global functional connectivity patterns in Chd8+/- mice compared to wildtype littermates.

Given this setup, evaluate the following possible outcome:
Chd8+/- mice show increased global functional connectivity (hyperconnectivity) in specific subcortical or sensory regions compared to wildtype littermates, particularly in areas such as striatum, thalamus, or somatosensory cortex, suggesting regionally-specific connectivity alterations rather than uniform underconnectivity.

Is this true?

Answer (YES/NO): NO